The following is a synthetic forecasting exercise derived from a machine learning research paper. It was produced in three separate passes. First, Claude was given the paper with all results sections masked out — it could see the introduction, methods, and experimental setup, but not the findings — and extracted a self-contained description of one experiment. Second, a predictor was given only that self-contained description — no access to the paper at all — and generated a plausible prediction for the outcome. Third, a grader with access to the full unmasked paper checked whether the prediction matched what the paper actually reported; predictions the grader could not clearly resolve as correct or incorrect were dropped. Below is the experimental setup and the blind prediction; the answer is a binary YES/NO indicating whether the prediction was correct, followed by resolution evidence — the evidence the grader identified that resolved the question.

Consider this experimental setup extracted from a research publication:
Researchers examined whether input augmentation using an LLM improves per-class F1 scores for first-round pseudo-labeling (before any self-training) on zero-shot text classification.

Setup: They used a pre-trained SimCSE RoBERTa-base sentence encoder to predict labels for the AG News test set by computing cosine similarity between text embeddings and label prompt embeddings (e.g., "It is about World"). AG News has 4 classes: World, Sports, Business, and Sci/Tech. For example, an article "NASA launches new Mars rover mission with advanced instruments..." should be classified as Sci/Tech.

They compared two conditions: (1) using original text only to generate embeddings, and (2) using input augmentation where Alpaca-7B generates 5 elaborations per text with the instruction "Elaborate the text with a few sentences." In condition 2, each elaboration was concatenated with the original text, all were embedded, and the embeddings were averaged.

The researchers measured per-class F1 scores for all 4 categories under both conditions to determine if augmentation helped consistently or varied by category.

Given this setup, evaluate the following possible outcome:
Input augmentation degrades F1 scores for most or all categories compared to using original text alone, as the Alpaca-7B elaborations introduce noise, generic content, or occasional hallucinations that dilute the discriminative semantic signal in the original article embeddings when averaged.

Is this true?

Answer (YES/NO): NO